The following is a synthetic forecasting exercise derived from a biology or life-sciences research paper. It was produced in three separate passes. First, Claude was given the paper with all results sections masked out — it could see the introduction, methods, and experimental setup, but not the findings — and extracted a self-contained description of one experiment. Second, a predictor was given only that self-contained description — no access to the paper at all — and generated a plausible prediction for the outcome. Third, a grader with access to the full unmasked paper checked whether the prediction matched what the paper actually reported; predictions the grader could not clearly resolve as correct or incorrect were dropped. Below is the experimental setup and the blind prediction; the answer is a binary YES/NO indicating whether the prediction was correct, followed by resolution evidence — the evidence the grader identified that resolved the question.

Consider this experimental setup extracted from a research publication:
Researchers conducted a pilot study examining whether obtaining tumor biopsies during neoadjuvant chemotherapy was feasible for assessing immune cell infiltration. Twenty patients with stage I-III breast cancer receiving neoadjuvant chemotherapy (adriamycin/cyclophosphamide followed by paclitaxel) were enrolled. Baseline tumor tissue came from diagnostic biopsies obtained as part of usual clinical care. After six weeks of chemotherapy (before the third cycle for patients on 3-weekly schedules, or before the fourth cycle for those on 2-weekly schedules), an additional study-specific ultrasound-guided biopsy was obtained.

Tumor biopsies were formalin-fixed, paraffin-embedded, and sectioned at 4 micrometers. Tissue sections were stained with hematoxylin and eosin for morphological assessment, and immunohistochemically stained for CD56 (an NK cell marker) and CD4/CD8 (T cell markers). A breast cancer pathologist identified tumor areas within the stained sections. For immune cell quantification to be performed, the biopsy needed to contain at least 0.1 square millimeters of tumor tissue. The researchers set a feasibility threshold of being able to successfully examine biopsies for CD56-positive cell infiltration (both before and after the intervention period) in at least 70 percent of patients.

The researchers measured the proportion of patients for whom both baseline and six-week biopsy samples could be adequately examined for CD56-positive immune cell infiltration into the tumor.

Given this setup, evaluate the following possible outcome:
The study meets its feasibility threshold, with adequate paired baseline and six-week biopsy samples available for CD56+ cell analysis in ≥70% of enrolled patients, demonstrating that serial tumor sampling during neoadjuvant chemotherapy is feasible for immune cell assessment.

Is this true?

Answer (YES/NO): NO